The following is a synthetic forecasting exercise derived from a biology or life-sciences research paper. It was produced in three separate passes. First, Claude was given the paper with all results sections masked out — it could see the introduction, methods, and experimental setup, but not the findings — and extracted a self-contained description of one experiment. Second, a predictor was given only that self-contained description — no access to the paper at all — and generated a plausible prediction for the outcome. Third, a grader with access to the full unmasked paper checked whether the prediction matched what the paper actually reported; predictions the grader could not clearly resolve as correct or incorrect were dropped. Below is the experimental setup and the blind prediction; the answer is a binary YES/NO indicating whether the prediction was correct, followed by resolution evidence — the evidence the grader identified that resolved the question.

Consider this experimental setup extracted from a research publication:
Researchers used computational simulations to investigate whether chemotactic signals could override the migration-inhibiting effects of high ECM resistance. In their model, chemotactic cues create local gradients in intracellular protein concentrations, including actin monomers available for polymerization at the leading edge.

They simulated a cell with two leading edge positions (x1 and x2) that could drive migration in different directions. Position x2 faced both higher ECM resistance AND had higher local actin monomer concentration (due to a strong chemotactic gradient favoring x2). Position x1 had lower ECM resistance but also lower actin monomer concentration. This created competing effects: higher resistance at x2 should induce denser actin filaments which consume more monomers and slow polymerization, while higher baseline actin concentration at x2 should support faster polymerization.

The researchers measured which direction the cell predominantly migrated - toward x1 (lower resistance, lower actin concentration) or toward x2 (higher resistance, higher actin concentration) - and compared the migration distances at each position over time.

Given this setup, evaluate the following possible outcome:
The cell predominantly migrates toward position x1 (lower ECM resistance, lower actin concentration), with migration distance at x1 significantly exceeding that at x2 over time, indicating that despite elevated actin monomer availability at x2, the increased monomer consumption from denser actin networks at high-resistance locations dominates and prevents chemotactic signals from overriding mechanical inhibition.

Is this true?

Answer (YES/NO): NO